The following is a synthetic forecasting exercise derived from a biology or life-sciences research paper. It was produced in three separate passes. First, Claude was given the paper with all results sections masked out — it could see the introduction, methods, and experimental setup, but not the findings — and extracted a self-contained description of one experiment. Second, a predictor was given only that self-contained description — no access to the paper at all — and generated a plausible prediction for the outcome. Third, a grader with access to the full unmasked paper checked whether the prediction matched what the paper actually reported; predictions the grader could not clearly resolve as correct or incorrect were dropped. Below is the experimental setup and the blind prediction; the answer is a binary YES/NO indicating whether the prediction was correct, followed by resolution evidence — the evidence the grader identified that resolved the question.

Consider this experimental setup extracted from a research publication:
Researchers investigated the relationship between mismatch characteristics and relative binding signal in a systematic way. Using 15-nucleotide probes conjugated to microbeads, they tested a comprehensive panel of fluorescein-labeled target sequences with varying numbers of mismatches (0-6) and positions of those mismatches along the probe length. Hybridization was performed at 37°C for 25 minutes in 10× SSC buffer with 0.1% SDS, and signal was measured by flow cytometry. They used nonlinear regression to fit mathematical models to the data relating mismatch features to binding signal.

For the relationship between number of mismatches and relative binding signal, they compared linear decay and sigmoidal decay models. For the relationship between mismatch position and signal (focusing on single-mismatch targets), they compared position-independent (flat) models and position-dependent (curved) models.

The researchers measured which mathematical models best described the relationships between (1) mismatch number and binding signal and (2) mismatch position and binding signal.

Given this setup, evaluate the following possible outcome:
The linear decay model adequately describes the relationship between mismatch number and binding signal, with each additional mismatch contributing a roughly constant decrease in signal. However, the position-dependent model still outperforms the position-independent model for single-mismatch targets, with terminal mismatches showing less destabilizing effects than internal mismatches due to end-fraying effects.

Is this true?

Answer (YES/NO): NO